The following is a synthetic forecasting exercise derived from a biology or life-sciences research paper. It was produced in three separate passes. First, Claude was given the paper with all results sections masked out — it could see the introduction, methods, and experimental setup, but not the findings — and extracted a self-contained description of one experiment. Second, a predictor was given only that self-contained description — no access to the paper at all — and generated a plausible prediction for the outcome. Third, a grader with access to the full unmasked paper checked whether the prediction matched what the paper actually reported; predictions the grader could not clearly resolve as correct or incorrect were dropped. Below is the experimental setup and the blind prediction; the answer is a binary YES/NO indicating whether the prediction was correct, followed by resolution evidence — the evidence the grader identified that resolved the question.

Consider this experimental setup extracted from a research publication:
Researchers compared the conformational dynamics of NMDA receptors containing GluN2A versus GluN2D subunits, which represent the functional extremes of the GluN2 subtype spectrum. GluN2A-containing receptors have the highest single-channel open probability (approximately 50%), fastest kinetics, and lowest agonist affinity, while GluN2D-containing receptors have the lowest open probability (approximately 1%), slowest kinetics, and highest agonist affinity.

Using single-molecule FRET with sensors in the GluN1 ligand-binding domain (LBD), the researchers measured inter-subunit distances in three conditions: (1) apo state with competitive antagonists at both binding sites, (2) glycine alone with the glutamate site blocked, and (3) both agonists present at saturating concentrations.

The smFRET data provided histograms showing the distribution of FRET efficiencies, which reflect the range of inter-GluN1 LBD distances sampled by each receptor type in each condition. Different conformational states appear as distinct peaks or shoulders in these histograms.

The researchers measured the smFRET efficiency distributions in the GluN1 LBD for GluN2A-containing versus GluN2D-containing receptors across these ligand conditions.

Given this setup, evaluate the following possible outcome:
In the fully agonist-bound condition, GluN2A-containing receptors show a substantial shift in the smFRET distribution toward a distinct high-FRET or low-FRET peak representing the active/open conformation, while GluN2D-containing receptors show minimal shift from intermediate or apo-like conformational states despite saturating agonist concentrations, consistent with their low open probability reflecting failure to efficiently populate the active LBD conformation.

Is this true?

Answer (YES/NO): NO